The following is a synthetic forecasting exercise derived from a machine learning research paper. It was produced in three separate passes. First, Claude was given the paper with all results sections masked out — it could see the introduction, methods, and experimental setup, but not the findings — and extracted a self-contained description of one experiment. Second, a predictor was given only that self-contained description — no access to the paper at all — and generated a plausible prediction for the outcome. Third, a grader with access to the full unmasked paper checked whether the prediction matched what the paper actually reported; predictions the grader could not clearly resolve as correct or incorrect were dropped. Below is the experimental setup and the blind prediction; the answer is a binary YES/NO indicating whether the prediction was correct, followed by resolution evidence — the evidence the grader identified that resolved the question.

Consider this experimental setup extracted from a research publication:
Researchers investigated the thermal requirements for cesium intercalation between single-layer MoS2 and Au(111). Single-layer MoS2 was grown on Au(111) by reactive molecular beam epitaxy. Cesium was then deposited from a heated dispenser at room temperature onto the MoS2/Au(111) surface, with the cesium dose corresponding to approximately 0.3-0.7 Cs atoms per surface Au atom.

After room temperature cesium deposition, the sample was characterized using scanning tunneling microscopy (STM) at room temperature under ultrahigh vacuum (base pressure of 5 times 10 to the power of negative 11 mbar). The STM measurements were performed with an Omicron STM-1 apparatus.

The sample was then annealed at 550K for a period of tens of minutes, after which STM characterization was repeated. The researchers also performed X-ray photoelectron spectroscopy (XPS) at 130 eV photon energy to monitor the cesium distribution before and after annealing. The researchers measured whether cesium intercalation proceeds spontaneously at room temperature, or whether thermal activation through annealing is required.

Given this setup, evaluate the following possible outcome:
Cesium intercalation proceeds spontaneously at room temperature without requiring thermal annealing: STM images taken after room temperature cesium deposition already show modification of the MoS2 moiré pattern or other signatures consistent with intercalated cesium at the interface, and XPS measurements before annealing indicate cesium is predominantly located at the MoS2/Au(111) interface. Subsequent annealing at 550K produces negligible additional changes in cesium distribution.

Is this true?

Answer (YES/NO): NO